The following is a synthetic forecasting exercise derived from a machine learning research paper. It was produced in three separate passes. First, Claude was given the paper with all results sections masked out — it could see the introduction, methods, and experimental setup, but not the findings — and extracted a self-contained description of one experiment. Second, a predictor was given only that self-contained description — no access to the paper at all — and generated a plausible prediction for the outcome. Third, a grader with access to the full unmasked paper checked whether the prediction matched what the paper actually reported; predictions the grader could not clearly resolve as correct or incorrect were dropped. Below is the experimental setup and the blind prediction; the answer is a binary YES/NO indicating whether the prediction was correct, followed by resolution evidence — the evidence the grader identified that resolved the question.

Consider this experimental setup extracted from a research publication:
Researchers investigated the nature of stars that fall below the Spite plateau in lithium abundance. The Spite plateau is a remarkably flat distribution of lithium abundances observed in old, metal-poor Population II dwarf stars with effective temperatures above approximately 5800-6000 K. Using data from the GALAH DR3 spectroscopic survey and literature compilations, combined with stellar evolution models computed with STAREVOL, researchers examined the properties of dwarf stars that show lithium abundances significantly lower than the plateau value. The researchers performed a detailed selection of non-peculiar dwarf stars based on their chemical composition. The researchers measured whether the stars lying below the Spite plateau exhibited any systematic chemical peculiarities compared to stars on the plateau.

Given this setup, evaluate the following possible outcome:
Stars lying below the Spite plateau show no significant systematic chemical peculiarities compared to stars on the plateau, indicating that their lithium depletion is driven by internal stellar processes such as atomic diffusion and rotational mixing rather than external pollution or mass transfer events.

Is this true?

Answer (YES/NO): NO